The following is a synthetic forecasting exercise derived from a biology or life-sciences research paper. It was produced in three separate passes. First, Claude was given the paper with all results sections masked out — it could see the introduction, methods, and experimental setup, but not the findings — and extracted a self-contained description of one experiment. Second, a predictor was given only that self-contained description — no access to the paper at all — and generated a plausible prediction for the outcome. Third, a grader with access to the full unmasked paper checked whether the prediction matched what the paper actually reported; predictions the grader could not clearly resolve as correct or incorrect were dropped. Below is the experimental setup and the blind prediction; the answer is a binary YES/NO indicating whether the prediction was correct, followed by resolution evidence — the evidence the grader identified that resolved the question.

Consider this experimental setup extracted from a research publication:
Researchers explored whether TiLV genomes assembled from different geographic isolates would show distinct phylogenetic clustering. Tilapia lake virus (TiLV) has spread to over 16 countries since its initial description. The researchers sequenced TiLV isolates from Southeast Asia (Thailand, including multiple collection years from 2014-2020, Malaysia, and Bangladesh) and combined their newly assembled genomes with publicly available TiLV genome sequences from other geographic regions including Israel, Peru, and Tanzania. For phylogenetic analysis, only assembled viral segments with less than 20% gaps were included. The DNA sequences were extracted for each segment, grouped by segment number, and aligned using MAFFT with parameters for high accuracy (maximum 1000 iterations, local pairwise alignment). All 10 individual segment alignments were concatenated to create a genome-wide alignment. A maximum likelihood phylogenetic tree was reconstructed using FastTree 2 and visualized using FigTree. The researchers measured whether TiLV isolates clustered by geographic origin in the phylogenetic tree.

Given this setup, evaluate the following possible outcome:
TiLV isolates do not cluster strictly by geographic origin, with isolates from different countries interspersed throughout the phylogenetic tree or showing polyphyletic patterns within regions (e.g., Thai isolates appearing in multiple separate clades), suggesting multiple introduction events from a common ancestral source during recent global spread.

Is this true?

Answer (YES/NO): YES